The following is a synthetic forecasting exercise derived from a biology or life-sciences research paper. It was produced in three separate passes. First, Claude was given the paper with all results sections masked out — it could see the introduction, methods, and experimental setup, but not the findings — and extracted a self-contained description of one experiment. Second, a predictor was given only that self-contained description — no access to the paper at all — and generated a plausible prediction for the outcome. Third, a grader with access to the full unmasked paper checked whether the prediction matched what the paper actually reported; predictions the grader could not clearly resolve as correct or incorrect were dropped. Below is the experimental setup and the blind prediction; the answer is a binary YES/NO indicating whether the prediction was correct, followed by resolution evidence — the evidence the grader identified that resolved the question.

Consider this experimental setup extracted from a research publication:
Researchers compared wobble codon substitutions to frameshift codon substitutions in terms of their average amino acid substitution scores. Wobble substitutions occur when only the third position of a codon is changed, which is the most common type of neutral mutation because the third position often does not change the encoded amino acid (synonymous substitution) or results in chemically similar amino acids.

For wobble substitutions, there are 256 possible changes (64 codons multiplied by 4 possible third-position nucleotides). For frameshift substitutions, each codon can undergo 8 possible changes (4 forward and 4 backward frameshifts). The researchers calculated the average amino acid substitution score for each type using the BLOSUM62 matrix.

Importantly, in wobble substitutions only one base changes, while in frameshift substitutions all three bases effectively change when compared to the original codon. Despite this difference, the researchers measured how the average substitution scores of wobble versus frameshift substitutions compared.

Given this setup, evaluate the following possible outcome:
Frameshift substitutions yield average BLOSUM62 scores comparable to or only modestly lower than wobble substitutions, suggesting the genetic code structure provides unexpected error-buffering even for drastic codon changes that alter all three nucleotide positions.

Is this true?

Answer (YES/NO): NO